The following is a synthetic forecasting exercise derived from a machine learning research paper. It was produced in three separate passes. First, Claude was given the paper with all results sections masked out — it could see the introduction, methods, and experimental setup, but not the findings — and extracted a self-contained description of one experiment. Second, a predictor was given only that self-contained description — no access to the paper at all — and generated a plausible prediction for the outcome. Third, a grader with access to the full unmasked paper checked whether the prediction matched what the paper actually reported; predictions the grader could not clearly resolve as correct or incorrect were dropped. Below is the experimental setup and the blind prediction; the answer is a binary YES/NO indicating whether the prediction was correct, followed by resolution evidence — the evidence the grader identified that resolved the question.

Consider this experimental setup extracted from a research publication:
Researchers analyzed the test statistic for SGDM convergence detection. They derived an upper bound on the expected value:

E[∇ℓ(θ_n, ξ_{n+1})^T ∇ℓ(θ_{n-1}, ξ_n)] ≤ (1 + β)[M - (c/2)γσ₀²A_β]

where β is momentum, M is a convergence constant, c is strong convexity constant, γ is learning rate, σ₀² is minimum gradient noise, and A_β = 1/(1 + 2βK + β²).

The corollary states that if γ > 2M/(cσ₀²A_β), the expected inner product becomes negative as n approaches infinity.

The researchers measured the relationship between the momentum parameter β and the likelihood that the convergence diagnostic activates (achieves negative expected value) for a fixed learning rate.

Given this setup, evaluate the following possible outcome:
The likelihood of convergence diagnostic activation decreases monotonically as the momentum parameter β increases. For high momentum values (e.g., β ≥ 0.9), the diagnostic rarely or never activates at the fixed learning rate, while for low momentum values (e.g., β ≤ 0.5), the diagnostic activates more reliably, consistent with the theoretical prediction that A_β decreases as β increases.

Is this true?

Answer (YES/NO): YES